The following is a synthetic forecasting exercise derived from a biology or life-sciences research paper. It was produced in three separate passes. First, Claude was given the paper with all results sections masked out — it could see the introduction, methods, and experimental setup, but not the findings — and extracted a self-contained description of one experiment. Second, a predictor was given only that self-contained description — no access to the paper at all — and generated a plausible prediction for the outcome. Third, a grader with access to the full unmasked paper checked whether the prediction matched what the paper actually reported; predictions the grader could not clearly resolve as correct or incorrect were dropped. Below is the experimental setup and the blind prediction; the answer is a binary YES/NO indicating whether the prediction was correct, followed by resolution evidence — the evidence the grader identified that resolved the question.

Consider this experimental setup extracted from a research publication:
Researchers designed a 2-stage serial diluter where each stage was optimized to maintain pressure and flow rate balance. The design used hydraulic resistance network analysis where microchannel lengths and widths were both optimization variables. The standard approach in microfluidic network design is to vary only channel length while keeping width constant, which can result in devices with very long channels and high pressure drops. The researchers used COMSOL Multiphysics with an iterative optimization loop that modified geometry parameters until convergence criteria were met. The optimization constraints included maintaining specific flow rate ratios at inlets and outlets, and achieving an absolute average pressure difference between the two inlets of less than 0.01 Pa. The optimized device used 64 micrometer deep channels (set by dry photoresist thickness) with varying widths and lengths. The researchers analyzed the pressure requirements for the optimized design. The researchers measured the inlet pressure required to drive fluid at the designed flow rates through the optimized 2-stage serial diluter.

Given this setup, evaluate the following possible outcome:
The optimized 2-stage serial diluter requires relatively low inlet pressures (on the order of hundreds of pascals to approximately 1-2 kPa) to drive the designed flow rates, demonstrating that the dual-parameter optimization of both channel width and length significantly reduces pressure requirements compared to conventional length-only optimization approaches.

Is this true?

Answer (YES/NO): NO